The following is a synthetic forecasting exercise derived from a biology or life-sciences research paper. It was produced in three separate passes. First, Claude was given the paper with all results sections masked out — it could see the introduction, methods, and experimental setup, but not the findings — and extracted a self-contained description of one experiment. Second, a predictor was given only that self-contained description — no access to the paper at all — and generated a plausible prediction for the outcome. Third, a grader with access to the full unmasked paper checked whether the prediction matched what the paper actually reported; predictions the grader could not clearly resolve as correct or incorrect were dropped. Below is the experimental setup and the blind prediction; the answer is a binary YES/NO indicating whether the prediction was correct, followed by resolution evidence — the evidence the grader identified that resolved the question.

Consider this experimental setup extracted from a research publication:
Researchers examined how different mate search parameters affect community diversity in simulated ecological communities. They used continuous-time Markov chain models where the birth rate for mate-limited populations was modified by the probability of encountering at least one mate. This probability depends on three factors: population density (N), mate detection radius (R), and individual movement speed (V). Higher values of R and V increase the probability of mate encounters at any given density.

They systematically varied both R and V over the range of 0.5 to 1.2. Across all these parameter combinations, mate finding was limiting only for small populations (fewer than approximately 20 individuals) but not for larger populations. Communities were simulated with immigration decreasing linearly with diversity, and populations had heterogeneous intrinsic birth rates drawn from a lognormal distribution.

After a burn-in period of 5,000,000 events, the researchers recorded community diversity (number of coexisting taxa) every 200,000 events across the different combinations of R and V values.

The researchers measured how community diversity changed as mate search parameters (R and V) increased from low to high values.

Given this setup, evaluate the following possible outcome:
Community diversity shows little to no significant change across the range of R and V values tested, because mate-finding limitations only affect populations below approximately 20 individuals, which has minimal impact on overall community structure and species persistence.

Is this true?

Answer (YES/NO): NO